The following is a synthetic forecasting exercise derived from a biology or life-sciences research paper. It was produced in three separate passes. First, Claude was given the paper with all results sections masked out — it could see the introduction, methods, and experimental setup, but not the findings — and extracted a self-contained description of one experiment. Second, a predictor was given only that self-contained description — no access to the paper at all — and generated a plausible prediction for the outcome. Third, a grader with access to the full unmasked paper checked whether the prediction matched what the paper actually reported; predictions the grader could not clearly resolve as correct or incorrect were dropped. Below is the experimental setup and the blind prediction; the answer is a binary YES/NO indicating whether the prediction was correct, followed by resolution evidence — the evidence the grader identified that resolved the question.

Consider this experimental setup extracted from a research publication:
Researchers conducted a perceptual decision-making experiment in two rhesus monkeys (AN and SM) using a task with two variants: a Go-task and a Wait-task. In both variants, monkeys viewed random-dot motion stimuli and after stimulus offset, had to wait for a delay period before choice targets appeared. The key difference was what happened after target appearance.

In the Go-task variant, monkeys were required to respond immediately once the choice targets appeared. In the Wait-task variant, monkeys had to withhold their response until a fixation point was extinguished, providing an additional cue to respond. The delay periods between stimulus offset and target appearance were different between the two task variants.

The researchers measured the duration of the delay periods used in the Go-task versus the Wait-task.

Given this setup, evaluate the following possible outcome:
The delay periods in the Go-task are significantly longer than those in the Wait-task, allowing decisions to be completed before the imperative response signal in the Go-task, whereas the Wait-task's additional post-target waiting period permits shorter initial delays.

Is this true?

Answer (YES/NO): YES